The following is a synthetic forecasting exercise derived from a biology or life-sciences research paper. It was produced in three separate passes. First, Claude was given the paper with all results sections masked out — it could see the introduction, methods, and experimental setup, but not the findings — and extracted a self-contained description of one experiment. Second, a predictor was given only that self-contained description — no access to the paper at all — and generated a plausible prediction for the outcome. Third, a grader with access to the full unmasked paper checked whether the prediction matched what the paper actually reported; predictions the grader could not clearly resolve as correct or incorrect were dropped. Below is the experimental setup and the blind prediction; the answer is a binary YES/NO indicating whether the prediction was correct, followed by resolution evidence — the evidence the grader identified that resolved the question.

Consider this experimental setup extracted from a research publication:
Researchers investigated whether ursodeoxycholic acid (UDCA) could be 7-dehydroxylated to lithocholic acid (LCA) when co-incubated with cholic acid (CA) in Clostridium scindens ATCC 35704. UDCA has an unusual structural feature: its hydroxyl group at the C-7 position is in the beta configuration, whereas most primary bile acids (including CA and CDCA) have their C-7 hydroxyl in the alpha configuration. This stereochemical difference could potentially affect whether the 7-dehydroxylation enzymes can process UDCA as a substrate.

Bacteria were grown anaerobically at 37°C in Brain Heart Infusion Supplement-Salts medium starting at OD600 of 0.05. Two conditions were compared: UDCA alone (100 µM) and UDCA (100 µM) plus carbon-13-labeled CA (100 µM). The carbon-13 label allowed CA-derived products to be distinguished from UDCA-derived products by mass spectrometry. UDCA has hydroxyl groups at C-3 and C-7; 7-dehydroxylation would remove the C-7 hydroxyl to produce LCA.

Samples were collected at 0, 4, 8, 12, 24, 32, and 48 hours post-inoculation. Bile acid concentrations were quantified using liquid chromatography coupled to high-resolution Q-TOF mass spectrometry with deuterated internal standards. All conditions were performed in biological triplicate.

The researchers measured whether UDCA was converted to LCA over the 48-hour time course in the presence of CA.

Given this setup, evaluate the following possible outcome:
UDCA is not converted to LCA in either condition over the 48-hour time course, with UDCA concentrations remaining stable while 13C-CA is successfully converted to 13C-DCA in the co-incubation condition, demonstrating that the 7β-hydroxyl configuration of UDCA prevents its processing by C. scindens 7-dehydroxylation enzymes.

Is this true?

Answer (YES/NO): NO